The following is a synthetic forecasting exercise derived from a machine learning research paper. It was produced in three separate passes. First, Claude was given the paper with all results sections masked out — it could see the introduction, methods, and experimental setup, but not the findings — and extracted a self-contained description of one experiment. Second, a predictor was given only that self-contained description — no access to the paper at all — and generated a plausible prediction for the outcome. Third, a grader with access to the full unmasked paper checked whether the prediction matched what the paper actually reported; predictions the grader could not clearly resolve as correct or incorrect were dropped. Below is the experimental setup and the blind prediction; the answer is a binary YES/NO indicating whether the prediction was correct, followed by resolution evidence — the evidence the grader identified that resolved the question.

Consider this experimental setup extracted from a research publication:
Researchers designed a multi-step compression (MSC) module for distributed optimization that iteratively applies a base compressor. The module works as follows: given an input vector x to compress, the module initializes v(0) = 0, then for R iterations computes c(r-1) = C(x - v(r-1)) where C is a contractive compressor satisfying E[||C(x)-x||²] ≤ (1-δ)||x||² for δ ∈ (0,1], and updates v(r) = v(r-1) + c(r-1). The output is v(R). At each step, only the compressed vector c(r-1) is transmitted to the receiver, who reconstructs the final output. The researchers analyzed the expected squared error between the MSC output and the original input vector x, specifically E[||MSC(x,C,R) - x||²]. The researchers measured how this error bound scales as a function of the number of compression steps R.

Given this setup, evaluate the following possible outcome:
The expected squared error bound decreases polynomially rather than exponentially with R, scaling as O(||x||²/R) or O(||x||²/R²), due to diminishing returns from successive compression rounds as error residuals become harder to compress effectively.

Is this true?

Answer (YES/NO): NO